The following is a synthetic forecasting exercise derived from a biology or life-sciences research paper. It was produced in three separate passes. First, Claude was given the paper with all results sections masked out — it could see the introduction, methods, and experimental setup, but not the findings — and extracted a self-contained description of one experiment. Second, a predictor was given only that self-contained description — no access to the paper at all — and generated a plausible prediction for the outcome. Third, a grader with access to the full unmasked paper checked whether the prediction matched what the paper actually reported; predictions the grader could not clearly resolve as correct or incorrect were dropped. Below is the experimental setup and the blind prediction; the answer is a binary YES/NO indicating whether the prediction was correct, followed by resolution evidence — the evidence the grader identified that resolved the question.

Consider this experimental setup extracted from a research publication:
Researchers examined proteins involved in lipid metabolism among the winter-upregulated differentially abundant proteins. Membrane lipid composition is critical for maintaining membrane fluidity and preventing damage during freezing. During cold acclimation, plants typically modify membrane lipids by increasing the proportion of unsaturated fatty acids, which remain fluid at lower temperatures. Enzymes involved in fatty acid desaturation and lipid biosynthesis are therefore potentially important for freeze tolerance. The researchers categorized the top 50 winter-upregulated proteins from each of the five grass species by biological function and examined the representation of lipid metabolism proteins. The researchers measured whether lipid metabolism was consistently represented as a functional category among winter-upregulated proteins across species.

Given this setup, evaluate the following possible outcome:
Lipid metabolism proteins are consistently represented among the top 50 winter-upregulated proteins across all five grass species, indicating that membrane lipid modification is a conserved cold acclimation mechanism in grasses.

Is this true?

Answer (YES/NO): NO